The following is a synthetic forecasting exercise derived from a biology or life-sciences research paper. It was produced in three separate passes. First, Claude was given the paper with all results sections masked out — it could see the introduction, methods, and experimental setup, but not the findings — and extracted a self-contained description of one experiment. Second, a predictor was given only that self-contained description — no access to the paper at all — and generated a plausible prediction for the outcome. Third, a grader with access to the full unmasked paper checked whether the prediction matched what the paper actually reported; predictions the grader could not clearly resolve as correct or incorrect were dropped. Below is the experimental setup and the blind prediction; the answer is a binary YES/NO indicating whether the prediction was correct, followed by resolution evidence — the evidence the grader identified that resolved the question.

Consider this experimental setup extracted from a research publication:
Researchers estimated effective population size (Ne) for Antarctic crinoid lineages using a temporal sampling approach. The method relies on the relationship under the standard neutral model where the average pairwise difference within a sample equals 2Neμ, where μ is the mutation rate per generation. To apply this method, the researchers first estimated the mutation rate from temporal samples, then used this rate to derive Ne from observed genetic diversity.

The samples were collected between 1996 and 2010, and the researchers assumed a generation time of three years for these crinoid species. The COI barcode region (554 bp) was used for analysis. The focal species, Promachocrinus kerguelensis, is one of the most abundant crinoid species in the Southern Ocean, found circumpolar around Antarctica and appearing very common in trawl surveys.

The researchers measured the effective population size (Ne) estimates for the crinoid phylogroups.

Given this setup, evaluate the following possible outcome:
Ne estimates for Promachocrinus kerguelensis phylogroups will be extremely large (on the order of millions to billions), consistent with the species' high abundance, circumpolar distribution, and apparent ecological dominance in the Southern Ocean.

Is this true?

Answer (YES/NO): NO